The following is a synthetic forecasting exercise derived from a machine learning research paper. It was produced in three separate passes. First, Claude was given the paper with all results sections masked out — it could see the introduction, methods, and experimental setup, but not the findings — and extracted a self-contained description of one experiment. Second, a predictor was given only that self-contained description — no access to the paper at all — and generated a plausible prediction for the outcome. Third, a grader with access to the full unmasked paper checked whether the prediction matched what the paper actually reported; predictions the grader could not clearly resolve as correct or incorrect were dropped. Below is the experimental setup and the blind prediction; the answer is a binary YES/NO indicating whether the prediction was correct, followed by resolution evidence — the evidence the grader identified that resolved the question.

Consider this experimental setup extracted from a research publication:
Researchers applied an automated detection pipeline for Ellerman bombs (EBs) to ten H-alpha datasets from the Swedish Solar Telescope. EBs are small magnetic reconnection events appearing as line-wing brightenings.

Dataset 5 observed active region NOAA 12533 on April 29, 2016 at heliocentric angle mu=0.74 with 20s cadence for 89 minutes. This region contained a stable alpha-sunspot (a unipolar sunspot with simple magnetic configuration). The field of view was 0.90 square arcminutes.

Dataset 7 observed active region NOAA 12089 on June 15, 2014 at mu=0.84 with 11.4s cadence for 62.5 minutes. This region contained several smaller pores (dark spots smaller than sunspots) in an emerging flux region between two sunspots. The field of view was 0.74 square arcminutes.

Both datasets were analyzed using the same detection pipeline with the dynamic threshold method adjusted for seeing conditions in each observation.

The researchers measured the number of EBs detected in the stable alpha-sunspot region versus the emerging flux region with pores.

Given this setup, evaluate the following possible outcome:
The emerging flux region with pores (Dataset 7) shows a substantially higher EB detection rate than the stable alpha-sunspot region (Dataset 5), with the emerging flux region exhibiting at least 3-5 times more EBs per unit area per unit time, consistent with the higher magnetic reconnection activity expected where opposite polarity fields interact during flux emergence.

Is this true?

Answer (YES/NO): NO